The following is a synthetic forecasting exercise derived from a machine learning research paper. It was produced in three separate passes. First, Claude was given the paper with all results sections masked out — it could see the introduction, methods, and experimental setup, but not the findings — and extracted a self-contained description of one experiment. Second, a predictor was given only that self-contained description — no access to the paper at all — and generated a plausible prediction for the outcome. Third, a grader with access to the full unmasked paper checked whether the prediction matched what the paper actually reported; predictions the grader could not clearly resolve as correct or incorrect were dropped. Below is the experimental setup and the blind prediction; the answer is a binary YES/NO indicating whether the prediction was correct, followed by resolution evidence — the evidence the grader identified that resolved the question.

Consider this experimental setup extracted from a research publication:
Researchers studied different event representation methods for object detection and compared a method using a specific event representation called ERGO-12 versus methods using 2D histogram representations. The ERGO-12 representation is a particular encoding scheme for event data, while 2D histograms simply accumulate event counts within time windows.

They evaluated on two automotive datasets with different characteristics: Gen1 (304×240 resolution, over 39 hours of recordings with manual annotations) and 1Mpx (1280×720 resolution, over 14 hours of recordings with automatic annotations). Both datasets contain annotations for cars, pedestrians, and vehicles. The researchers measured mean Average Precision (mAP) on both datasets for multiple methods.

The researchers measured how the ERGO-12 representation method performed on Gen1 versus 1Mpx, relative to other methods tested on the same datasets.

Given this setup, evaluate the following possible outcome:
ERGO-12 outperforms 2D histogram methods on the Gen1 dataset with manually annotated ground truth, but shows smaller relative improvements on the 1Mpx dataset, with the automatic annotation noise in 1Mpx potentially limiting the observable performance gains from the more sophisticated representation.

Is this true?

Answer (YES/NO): NO